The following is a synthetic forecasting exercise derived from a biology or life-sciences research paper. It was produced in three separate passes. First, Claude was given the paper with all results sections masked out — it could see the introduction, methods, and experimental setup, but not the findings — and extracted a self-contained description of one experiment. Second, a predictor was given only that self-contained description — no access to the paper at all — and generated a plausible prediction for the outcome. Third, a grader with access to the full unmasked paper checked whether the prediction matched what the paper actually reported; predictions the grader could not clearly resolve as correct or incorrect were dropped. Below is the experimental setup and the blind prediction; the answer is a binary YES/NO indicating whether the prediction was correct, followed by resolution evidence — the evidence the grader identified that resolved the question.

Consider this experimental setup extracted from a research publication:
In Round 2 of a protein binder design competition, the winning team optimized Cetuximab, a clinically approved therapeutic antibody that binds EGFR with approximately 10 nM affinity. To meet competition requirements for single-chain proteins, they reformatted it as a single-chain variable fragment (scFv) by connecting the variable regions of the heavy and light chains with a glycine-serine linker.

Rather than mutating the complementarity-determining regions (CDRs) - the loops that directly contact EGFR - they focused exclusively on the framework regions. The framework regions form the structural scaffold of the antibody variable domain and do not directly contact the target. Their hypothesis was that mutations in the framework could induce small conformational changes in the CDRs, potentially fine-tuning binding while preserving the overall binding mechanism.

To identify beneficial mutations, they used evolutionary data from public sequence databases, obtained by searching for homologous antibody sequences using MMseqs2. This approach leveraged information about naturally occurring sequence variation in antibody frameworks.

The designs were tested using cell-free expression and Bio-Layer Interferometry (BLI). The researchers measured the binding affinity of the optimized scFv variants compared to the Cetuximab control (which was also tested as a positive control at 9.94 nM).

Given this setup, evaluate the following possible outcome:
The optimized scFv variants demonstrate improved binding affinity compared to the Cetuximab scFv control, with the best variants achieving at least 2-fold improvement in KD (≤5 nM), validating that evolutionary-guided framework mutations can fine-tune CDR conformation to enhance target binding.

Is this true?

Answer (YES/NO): YES